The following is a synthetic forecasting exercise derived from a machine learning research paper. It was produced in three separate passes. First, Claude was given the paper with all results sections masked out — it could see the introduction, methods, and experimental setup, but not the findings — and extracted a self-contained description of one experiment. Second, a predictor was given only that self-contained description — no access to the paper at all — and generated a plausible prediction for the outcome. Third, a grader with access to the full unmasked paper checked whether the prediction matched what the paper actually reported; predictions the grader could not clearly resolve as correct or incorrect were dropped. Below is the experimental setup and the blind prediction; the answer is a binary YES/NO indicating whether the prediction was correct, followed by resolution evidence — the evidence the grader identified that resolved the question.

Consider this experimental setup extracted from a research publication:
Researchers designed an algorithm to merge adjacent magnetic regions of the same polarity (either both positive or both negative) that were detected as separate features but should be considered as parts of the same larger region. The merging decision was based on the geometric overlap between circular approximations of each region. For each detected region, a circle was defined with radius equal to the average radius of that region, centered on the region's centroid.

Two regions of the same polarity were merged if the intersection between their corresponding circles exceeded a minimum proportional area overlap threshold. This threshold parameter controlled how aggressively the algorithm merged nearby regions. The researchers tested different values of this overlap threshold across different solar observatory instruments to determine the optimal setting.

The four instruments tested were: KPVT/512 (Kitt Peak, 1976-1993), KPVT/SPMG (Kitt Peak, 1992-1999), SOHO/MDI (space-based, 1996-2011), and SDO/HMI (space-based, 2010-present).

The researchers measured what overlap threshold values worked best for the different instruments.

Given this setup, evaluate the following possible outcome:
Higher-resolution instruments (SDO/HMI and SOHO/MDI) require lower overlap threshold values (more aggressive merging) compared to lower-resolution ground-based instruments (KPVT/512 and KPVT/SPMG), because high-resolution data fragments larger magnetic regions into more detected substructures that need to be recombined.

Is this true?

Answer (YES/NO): NO